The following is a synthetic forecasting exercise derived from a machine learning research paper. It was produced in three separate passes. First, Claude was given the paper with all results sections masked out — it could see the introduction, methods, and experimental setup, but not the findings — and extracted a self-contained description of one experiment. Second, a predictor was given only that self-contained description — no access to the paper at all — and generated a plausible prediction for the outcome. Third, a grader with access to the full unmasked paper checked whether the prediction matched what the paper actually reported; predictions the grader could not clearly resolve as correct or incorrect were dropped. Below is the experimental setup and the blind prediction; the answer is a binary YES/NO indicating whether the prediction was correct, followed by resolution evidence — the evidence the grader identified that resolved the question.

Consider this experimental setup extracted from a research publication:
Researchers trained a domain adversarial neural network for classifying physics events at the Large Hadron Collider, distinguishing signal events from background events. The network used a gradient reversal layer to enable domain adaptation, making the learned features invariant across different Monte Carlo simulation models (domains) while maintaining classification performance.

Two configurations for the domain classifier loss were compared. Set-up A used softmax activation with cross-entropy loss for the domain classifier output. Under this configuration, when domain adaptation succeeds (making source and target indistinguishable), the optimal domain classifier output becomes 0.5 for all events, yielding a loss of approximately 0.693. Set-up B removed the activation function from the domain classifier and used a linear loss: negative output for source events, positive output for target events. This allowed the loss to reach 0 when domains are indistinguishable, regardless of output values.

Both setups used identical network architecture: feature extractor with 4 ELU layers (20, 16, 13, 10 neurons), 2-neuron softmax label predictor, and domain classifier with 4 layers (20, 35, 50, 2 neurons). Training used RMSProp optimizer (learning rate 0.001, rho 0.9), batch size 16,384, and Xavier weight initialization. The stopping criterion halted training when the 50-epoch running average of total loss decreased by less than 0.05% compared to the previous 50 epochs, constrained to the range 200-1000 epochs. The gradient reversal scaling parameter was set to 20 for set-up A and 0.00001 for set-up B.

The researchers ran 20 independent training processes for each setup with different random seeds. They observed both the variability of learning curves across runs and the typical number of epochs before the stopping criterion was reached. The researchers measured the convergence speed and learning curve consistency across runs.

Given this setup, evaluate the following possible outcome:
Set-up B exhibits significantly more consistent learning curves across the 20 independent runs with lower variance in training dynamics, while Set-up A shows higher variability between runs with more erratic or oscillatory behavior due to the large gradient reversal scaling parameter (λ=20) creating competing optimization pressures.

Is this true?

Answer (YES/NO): YES